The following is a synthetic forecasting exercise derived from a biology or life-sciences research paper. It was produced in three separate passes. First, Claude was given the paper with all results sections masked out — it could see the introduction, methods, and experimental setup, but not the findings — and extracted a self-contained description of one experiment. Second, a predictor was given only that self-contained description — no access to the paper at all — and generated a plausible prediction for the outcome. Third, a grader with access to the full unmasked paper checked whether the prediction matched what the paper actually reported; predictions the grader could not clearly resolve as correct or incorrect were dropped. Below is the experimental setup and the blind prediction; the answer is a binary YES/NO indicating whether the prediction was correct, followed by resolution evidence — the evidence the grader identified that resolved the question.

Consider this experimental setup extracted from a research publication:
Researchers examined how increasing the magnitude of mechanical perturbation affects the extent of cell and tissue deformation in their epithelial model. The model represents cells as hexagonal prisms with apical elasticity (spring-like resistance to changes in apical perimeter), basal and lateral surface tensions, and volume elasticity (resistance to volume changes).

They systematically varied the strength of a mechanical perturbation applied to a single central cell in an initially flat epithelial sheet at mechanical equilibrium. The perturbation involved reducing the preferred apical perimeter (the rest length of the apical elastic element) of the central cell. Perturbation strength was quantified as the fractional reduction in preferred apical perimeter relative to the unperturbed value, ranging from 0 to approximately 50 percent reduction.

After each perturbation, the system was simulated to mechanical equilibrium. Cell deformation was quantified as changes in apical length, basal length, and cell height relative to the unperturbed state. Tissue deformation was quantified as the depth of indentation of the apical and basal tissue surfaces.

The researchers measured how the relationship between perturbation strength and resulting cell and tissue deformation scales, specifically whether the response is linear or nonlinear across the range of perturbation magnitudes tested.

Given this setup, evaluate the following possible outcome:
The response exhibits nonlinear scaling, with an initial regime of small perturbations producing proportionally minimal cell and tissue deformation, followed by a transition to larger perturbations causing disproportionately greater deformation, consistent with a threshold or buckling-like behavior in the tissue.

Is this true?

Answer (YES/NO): YES